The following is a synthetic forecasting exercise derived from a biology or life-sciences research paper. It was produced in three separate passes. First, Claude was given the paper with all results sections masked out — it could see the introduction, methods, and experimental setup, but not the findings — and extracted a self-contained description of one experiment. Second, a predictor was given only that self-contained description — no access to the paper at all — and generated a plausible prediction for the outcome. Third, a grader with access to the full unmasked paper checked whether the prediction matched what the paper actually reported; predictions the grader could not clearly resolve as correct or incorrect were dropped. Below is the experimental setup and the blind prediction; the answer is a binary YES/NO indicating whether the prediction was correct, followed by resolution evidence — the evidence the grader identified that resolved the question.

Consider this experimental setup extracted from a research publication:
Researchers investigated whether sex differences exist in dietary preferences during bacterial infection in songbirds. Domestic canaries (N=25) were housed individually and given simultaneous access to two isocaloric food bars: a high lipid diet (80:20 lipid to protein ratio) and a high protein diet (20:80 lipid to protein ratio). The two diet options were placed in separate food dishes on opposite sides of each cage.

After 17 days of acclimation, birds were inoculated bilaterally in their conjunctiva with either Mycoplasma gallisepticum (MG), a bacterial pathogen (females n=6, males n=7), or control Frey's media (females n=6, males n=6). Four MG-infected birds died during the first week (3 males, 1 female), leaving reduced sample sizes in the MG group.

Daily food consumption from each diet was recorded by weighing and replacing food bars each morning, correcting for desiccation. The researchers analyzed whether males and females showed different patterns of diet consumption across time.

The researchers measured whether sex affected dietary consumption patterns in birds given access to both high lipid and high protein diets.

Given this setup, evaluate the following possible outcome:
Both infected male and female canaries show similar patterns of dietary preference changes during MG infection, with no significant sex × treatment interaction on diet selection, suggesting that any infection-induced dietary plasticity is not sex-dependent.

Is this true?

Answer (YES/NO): YES